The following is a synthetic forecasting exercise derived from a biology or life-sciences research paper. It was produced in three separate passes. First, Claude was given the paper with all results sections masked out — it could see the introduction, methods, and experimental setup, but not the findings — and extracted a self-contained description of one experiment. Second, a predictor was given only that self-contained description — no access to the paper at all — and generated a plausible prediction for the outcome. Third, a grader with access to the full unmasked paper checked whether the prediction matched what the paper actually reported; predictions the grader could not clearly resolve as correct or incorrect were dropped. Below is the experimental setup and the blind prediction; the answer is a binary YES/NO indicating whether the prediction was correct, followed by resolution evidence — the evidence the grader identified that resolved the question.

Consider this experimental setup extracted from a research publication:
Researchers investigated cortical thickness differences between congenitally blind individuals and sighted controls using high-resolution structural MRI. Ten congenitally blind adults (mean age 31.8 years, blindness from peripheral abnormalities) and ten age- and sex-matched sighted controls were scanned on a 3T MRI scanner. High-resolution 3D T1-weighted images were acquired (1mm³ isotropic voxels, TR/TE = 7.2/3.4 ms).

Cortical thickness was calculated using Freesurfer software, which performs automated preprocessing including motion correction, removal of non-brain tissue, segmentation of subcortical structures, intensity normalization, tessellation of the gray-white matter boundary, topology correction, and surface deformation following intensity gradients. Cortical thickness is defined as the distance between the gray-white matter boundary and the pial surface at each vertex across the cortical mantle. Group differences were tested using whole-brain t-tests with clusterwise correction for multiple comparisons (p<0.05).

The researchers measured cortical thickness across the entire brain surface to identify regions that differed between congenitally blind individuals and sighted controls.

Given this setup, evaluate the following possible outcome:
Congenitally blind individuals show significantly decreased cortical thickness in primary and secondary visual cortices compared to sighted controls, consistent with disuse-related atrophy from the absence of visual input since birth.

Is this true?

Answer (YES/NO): NO